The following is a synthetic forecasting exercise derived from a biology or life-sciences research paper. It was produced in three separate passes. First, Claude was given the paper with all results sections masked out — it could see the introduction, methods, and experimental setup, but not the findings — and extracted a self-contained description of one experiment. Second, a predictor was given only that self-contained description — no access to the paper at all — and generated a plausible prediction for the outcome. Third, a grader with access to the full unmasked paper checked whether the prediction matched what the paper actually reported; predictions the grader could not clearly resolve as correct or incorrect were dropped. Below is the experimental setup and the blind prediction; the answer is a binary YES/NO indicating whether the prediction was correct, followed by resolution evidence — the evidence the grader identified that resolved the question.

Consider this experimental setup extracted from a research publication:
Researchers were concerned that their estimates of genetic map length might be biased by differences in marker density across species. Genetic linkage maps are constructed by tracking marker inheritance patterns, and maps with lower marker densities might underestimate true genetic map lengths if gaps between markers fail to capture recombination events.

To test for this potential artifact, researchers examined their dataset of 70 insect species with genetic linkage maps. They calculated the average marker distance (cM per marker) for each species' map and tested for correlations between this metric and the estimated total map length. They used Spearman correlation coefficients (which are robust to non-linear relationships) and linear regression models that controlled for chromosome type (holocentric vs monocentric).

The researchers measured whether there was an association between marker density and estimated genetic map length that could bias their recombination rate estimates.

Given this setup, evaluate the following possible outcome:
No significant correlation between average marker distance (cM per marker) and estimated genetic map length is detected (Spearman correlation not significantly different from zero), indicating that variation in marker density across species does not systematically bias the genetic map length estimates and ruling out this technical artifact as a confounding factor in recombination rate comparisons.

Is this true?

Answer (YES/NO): YES